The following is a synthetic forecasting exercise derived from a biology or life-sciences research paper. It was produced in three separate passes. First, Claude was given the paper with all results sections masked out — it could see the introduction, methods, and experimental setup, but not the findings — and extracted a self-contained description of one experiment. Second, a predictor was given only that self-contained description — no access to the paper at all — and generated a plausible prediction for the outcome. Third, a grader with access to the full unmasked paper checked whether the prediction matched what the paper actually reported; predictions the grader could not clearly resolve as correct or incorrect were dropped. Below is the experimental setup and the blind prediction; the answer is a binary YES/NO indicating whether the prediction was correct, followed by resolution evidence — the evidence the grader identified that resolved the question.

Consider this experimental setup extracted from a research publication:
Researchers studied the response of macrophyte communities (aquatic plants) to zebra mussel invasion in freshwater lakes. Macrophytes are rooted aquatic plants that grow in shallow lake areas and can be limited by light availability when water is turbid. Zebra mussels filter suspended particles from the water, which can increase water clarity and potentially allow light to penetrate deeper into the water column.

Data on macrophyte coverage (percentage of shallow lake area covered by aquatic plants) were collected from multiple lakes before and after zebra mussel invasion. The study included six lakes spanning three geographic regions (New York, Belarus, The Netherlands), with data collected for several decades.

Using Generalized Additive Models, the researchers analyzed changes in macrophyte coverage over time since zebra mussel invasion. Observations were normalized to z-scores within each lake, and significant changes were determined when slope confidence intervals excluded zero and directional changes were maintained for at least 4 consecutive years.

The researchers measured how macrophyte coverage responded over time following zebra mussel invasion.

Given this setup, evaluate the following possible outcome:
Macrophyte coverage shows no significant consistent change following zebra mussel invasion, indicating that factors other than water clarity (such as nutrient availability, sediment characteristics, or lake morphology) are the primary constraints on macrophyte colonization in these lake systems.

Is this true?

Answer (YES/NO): NO